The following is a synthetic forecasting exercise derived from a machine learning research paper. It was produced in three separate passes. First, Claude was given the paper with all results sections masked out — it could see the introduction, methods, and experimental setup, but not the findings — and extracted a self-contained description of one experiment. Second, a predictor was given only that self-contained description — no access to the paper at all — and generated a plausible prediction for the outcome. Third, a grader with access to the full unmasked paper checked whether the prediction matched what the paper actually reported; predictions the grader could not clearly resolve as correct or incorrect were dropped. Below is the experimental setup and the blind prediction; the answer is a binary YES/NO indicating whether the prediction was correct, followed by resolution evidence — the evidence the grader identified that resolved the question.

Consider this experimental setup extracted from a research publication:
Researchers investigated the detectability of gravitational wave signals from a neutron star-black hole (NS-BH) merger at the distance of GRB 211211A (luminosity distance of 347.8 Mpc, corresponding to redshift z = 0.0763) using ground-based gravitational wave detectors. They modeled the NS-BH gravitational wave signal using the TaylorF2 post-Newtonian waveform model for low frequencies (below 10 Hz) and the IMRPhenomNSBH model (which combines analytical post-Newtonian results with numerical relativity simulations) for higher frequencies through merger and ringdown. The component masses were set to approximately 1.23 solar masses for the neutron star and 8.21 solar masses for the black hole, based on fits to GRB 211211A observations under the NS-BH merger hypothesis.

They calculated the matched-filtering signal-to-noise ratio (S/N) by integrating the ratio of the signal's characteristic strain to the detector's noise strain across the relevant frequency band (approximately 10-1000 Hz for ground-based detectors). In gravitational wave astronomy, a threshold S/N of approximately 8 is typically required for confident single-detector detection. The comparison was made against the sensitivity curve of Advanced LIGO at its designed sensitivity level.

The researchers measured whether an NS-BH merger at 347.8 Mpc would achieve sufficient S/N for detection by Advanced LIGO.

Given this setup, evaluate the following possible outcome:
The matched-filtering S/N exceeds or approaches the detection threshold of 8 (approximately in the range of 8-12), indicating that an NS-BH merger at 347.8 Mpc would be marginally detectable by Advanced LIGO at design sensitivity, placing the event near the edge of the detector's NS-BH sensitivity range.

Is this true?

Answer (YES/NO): NO